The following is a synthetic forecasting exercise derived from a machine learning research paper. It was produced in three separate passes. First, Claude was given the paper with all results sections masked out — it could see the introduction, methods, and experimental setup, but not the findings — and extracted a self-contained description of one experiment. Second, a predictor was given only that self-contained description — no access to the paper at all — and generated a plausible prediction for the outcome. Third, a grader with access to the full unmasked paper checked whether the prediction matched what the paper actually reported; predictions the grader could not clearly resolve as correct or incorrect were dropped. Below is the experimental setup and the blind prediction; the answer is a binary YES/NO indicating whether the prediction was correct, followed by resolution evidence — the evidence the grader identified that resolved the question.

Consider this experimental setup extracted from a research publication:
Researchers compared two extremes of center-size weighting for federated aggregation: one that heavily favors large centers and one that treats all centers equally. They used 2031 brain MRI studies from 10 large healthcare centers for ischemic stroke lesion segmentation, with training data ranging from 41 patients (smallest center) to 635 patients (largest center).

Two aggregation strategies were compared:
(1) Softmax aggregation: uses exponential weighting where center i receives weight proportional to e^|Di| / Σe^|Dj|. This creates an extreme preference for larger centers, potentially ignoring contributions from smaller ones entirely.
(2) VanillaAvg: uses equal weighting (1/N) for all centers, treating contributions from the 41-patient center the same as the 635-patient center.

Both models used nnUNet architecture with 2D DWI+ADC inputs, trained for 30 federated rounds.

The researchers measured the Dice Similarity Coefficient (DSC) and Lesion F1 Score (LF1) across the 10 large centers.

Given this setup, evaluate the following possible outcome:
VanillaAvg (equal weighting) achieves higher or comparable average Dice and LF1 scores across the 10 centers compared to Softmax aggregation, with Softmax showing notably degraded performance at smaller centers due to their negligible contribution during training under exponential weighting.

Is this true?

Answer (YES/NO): NO